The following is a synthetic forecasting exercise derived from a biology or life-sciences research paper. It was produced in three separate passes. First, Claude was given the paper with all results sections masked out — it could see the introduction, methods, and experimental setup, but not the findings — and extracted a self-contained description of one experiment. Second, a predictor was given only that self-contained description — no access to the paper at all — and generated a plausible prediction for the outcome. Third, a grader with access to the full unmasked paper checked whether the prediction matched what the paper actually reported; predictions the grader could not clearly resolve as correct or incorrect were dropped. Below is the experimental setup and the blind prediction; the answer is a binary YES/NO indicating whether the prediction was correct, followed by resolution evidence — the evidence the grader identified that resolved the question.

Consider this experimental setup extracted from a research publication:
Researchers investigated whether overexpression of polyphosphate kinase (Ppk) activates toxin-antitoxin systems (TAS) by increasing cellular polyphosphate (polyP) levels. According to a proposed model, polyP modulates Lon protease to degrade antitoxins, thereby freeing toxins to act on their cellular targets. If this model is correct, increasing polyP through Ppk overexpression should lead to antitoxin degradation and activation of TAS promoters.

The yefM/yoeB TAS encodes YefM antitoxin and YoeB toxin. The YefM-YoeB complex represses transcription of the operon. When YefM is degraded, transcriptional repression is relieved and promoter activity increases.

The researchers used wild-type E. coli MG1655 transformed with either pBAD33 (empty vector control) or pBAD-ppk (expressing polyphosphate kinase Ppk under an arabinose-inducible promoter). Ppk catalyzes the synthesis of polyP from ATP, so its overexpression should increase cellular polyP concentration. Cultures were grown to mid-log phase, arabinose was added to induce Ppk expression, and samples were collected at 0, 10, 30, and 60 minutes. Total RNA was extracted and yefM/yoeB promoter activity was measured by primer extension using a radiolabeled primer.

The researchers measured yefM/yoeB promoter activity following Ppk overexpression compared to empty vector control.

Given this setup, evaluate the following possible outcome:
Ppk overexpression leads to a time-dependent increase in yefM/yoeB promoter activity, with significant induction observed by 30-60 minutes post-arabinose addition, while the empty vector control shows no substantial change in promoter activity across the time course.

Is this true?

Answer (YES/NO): NO